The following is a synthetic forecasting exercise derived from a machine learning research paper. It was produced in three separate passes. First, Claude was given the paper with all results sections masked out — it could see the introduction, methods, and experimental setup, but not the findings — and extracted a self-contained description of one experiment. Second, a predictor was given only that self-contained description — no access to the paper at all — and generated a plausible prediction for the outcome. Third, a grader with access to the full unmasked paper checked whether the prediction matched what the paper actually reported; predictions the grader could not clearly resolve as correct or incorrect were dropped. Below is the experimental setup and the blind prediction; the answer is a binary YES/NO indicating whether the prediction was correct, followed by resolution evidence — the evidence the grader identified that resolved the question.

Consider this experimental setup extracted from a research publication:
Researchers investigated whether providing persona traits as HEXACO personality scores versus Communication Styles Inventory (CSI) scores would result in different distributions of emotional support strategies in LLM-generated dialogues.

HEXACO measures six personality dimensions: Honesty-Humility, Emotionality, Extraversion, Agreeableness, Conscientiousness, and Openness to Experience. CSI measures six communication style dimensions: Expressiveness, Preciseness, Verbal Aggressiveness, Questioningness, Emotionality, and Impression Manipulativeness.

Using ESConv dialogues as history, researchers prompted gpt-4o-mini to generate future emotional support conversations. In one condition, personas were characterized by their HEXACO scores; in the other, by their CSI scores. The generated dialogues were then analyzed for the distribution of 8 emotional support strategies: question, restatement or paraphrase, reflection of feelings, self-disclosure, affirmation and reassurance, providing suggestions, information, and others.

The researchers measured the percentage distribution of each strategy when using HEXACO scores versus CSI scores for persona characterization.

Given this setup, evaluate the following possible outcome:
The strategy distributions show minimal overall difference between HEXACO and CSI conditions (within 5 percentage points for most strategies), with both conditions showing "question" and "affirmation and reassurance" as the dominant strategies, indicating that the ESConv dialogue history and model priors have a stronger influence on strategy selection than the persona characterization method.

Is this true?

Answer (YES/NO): NO